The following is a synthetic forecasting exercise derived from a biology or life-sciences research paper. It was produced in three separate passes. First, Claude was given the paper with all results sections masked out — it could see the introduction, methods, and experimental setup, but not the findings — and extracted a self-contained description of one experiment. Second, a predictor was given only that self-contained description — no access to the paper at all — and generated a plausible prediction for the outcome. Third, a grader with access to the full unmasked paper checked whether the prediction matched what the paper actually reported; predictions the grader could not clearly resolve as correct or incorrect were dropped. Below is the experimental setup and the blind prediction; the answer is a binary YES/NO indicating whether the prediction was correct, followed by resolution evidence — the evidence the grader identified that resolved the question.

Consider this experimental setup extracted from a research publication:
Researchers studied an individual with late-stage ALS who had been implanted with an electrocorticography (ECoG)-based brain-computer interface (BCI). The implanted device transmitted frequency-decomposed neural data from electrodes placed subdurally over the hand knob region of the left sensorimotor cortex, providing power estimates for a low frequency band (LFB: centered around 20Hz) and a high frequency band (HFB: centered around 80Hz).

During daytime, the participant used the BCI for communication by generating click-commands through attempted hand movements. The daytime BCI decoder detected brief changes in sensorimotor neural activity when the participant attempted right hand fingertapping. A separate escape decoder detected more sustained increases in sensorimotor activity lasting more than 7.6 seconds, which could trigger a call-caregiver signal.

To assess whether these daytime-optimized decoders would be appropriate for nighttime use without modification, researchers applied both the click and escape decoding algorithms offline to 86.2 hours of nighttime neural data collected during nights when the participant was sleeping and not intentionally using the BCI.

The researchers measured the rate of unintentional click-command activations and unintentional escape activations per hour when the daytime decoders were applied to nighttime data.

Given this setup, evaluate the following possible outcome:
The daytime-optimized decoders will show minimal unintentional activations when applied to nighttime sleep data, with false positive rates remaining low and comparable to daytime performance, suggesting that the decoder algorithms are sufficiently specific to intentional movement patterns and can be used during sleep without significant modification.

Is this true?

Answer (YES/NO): NO